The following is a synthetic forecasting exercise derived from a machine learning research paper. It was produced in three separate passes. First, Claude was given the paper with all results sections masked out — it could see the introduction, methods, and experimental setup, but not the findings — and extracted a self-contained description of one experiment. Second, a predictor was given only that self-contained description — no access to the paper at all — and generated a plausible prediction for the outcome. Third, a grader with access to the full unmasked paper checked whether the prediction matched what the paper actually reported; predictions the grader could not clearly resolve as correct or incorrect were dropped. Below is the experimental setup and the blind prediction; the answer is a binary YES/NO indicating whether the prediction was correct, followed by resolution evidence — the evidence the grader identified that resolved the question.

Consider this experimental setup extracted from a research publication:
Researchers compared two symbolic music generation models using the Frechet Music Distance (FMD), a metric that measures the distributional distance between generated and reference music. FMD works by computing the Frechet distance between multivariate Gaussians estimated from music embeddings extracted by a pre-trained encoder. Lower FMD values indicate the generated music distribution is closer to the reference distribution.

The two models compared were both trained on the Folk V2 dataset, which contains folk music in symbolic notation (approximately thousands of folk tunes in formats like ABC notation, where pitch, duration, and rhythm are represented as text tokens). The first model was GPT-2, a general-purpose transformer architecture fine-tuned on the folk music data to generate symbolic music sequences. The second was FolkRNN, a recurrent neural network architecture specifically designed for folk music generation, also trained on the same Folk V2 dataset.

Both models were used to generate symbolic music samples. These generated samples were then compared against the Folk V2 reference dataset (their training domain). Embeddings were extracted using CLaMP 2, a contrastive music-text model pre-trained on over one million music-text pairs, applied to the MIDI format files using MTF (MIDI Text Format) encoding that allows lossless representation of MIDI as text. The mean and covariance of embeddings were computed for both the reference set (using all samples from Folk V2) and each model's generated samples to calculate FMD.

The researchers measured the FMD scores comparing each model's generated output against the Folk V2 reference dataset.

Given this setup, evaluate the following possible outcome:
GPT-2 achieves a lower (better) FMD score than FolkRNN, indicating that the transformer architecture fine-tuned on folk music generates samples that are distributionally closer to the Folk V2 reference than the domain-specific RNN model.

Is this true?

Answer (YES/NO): YES